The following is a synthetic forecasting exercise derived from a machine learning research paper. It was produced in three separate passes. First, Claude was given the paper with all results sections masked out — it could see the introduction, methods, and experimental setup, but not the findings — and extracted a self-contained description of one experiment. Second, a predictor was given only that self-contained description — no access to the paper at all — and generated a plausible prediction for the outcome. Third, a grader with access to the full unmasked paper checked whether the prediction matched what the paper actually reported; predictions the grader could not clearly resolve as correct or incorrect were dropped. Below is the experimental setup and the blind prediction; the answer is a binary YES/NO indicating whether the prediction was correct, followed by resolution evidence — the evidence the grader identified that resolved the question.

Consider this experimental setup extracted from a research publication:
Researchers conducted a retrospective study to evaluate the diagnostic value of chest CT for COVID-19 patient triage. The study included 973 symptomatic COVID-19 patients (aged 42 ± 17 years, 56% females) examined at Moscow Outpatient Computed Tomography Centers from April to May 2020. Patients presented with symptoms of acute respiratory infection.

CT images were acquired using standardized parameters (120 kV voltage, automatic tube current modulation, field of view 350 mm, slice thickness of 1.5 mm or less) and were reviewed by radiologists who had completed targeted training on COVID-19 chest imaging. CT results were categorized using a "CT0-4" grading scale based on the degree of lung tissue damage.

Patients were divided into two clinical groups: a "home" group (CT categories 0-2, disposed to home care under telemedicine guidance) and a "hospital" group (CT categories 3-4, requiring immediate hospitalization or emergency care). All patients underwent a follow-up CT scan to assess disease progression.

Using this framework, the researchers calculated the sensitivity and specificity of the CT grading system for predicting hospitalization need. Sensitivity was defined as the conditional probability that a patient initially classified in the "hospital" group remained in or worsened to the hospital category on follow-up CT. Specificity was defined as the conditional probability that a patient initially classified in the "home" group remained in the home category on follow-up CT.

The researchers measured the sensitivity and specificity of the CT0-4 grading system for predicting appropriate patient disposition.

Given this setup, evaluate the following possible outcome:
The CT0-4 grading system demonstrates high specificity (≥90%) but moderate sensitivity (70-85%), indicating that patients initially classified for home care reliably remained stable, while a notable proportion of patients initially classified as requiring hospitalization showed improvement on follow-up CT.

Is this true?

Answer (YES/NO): NO